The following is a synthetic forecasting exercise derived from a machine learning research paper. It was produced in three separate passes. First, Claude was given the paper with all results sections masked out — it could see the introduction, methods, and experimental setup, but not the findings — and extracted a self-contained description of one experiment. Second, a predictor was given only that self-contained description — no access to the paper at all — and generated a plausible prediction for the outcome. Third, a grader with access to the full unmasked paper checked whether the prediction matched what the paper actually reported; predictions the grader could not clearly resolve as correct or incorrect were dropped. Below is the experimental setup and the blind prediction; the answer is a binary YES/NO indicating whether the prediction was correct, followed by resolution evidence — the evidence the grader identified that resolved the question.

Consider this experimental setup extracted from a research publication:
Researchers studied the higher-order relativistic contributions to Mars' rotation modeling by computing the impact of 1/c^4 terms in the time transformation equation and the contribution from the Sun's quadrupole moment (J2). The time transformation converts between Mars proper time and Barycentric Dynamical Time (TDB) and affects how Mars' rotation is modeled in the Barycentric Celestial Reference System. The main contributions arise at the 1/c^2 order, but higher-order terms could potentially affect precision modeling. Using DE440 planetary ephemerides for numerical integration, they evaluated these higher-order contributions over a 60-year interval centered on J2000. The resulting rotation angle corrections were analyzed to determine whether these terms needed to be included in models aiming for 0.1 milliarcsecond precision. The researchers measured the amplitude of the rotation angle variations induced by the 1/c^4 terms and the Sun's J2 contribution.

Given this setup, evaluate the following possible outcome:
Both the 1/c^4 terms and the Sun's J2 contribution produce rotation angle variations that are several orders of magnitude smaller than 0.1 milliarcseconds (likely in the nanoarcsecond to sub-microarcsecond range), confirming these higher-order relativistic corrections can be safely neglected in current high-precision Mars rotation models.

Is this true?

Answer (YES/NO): YES